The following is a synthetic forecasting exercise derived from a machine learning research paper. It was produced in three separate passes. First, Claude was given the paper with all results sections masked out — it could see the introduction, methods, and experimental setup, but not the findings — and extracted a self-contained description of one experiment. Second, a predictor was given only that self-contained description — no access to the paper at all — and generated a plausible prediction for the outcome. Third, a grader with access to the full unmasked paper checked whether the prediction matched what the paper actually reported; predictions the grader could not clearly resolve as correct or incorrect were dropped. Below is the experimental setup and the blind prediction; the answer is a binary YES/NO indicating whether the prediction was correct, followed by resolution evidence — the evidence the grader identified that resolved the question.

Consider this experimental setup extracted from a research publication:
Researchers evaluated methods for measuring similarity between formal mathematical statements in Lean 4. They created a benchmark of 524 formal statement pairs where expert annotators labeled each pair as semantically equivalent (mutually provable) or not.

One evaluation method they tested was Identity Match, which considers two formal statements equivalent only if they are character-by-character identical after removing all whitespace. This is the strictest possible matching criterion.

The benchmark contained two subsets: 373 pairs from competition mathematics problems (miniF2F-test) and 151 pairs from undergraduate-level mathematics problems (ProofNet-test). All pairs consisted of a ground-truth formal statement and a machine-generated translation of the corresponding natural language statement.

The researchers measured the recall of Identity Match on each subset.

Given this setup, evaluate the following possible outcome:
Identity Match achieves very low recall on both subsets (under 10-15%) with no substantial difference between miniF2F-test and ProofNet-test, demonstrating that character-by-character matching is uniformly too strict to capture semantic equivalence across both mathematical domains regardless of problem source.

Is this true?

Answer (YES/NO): NO